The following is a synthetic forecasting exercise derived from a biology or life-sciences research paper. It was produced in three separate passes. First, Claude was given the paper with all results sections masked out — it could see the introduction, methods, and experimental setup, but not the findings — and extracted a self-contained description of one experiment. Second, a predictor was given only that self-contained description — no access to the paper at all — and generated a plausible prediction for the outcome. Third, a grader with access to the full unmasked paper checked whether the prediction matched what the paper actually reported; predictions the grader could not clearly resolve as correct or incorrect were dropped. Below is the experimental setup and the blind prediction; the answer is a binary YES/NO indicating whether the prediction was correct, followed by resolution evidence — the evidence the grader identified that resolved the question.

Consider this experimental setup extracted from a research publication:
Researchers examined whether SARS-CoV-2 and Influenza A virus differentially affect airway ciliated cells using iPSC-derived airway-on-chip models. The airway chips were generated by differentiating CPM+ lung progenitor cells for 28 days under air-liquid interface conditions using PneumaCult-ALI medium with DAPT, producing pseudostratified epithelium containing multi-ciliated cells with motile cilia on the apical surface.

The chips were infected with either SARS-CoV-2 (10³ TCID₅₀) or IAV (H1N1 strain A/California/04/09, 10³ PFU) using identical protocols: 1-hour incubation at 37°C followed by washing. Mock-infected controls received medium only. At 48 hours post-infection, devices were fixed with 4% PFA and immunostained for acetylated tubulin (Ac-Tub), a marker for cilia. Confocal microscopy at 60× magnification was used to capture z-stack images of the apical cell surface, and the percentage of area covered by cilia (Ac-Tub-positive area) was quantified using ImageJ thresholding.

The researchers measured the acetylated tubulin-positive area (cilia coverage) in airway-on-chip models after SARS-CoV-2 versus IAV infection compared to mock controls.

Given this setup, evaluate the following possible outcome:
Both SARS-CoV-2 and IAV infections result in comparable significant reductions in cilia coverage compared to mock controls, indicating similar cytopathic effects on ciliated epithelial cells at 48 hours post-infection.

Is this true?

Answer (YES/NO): NO